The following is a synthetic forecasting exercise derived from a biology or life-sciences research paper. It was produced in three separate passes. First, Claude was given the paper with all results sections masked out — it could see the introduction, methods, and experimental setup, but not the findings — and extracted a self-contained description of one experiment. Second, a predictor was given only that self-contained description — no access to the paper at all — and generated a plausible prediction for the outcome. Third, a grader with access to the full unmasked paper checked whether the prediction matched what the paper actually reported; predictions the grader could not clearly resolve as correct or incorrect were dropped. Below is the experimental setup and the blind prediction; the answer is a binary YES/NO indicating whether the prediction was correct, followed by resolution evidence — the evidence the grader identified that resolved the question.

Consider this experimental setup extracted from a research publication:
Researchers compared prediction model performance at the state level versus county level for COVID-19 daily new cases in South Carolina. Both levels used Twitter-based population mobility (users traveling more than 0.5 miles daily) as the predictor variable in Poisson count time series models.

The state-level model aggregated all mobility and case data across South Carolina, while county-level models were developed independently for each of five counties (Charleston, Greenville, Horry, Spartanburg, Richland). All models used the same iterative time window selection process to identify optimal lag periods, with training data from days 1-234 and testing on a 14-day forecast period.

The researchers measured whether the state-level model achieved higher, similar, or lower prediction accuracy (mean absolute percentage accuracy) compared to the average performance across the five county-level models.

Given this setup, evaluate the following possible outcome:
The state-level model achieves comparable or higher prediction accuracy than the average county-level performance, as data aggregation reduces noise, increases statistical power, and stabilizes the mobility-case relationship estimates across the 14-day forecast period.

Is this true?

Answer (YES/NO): YES